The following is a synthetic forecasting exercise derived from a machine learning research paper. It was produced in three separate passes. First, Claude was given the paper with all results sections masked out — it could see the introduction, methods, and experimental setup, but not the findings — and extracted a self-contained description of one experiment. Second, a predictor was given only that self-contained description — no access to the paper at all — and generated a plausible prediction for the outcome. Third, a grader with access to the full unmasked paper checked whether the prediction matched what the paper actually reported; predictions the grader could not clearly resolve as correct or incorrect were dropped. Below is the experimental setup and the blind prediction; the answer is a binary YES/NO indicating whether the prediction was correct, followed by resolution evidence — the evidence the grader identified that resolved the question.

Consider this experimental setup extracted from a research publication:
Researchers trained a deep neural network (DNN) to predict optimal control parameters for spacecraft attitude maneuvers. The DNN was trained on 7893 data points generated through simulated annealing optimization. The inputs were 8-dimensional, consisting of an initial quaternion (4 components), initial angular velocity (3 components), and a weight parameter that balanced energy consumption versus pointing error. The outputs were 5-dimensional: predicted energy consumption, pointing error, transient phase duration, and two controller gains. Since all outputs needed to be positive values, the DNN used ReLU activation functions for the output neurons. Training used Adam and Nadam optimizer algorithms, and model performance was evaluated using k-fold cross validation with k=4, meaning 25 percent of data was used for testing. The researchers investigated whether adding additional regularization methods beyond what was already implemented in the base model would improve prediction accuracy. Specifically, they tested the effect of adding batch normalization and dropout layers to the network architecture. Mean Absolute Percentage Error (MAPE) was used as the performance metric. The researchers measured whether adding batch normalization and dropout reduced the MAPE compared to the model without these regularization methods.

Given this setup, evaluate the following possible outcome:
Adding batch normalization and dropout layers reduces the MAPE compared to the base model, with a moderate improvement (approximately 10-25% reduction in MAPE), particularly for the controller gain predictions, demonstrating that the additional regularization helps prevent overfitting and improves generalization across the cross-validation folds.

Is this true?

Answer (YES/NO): NO